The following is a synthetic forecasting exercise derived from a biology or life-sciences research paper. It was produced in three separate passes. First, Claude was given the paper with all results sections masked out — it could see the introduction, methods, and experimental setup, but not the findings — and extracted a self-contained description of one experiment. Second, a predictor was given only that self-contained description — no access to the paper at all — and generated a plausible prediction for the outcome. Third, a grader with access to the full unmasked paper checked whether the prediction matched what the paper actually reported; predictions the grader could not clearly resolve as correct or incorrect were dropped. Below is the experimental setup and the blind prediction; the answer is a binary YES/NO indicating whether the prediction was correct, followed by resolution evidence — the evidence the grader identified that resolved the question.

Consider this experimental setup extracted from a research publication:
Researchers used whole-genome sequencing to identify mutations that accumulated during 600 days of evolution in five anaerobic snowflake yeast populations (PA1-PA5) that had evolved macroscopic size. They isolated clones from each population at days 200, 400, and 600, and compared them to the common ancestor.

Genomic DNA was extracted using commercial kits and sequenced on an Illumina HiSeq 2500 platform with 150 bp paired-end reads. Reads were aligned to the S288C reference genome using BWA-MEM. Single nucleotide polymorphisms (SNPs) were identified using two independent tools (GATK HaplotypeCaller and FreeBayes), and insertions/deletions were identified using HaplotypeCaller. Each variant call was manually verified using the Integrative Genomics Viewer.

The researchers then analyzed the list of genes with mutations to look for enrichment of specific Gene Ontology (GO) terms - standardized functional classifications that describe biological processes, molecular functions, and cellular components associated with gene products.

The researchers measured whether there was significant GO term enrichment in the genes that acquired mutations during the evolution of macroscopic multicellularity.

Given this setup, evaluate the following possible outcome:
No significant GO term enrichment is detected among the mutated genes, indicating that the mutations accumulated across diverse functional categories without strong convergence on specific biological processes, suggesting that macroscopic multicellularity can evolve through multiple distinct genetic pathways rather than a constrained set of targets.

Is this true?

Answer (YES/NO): NO